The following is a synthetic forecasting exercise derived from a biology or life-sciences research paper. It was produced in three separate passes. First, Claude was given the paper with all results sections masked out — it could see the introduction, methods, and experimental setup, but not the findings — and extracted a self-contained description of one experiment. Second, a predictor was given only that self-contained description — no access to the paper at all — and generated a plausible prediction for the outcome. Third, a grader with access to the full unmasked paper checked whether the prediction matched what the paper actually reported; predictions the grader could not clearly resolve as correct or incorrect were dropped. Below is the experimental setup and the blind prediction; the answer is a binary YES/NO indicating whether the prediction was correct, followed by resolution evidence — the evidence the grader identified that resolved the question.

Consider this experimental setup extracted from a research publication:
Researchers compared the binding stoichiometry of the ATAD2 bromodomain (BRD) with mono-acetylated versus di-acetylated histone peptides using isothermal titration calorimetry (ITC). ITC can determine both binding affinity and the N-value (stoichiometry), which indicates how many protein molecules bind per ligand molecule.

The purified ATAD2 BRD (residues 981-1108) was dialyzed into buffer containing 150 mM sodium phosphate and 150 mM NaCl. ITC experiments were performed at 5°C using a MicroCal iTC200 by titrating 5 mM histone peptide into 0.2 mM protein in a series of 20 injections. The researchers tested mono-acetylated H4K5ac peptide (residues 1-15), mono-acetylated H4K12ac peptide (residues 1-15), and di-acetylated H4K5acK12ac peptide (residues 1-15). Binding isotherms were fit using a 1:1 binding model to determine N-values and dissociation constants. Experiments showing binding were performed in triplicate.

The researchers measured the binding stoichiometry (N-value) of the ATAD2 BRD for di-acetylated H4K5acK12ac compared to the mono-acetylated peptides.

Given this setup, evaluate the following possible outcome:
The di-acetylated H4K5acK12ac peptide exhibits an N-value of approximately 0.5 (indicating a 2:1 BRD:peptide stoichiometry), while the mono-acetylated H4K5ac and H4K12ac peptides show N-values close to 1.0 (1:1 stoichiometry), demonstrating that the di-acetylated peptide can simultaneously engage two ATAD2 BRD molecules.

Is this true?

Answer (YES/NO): NO